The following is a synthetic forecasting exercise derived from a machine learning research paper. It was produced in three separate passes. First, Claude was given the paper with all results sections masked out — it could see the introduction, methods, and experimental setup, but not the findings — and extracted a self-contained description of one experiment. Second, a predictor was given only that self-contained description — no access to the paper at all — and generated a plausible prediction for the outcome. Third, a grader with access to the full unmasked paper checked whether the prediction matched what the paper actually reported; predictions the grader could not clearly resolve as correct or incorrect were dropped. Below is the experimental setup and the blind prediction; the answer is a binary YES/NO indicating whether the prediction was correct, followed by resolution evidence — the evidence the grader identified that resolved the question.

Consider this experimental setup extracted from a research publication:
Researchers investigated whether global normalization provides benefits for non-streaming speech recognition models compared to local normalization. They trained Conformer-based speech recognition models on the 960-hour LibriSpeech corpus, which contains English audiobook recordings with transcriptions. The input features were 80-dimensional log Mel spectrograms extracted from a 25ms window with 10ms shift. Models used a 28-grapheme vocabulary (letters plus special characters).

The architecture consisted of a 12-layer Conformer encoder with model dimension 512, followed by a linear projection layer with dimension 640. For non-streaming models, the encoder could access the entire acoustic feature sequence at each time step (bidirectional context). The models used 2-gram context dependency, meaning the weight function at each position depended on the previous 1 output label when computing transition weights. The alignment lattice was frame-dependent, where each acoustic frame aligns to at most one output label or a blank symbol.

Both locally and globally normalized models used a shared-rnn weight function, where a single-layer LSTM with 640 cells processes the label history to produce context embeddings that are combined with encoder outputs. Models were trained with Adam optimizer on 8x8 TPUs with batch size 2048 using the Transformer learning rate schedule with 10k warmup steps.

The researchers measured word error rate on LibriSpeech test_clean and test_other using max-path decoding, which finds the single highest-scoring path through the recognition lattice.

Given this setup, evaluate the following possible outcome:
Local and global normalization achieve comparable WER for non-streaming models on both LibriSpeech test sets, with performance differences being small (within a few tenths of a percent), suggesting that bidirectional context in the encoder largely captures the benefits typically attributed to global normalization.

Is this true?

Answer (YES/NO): YES